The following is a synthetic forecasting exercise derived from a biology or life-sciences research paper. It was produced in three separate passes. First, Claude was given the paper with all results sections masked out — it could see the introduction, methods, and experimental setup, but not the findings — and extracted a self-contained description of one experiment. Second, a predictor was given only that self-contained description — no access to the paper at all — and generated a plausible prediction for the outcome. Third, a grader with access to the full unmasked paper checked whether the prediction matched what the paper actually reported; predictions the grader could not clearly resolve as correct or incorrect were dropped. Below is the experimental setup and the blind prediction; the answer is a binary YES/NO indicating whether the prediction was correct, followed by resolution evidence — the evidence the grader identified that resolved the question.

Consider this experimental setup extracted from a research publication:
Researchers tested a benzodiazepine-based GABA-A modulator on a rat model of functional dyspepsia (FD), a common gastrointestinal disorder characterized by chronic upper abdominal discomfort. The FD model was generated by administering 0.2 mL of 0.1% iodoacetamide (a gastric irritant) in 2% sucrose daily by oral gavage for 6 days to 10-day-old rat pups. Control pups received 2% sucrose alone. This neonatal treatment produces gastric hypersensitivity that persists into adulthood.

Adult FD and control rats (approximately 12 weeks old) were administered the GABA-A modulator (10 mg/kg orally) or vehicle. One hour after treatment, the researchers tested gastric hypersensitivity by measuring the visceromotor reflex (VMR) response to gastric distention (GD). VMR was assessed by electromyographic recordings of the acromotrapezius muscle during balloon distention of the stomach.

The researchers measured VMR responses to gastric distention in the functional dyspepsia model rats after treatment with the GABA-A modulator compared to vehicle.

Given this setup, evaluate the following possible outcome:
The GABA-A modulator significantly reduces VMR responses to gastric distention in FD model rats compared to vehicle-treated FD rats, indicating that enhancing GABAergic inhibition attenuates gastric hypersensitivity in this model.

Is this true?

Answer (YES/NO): YES